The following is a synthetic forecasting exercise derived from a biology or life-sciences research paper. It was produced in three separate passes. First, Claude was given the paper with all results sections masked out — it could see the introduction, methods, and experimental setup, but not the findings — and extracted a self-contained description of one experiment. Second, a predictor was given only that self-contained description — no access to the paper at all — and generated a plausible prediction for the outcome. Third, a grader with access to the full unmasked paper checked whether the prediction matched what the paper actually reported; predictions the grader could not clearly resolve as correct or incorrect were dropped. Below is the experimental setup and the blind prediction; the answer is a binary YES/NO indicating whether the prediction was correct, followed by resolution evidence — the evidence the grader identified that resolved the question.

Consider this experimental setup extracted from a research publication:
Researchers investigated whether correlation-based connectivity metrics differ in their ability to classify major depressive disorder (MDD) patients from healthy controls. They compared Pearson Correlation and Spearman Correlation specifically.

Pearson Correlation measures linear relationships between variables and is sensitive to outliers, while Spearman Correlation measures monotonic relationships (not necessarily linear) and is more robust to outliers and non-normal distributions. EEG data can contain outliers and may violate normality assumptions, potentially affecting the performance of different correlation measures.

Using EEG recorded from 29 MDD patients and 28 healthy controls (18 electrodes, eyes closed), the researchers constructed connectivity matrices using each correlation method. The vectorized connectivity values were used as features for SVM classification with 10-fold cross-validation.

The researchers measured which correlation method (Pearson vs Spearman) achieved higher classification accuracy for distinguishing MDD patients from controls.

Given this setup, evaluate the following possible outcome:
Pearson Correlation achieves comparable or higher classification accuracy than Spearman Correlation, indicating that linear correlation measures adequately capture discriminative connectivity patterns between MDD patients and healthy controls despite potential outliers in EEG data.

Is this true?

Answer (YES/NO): YES